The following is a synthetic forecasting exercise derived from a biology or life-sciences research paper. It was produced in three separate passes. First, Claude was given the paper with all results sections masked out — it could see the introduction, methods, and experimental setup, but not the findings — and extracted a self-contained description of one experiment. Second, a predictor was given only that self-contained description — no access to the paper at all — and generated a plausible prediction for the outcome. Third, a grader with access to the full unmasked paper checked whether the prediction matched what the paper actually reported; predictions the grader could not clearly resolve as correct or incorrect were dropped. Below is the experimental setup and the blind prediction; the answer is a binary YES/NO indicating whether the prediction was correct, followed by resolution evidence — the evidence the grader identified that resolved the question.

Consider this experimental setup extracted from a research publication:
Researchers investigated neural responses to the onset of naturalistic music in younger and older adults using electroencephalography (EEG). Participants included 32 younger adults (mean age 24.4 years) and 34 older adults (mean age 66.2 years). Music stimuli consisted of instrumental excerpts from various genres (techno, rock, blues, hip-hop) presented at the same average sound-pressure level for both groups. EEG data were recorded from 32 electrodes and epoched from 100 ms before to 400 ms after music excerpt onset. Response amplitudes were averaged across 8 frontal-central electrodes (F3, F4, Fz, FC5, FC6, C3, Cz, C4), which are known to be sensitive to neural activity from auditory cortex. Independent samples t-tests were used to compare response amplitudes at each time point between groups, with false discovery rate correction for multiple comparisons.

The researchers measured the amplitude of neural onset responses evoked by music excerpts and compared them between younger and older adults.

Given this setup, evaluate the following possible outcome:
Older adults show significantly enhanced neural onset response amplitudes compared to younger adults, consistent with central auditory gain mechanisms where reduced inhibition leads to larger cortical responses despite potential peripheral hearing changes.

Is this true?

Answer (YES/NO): YES